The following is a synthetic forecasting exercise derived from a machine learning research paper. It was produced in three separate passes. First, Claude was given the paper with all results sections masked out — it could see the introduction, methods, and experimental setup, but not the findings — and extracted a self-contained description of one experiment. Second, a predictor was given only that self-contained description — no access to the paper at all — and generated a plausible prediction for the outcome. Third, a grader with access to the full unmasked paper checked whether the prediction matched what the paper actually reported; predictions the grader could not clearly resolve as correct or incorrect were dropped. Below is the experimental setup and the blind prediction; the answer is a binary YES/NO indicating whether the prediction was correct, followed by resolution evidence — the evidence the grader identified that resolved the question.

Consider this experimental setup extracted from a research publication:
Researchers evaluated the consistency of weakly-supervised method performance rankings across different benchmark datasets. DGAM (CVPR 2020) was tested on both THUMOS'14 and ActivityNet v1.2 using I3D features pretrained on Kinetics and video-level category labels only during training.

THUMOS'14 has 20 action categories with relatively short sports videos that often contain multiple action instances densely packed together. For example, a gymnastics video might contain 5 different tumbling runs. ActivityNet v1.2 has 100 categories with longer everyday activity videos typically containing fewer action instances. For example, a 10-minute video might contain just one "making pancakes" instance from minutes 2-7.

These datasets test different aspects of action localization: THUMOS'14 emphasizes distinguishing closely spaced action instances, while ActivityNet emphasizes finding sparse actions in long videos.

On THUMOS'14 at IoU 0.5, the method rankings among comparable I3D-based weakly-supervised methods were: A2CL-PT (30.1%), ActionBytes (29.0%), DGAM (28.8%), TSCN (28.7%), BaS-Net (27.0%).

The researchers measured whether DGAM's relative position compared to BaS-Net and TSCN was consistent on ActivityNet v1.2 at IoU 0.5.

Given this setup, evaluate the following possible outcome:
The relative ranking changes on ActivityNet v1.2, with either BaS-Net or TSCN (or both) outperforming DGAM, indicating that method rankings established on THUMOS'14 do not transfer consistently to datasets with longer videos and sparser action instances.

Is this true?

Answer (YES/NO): NO